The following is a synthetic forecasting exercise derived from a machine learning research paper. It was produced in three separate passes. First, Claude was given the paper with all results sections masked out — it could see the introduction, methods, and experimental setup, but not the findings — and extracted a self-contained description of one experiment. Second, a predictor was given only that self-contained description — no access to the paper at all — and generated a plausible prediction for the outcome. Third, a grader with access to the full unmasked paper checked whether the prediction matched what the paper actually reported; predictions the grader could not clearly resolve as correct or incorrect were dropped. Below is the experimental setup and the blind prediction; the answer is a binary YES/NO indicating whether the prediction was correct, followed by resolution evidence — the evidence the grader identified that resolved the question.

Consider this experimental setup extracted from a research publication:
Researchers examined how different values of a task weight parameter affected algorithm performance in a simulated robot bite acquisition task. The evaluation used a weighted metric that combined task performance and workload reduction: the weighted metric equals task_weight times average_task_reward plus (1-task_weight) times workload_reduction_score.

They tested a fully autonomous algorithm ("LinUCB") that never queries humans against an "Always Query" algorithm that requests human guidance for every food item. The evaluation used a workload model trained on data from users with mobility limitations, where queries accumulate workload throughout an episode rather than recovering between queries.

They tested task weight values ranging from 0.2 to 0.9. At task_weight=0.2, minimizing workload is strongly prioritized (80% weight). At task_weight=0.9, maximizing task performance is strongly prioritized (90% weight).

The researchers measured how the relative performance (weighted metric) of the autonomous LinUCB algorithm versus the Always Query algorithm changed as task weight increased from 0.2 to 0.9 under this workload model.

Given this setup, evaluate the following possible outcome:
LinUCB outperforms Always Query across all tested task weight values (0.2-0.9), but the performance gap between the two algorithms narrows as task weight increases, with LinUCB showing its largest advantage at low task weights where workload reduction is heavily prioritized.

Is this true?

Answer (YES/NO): NO